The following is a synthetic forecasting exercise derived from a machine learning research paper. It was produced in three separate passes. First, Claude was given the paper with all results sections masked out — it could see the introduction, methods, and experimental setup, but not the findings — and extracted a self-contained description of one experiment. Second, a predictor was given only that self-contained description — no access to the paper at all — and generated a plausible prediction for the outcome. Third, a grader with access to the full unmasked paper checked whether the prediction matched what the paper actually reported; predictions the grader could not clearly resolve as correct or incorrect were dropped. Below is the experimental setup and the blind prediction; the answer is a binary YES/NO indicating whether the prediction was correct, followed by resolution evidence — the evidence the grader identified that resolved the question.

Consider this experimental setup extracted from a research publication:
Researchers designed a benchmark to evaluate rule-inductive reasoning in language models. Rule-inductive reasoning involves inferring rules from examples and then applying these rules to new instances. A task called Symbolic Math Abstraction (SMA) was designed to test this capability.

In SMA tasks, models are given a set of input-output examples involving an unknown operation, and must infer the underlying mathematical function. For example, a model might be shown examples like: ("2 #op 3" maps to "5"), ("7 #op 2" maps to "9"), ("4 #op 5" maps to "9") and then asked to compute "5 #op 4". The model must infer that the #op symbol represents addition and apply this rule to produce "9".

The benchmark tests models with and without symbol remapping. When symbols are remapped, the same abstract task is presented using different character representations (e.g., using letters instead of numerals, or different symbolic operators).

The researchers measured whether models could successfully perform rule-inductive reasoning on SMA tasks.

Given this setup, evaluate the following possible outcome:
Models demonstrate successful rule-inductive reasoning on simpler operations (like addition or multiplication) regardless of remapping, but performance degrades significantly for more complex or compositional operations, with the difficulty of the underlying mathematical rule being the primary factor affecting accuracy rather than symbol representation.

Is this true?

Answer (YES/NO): NO